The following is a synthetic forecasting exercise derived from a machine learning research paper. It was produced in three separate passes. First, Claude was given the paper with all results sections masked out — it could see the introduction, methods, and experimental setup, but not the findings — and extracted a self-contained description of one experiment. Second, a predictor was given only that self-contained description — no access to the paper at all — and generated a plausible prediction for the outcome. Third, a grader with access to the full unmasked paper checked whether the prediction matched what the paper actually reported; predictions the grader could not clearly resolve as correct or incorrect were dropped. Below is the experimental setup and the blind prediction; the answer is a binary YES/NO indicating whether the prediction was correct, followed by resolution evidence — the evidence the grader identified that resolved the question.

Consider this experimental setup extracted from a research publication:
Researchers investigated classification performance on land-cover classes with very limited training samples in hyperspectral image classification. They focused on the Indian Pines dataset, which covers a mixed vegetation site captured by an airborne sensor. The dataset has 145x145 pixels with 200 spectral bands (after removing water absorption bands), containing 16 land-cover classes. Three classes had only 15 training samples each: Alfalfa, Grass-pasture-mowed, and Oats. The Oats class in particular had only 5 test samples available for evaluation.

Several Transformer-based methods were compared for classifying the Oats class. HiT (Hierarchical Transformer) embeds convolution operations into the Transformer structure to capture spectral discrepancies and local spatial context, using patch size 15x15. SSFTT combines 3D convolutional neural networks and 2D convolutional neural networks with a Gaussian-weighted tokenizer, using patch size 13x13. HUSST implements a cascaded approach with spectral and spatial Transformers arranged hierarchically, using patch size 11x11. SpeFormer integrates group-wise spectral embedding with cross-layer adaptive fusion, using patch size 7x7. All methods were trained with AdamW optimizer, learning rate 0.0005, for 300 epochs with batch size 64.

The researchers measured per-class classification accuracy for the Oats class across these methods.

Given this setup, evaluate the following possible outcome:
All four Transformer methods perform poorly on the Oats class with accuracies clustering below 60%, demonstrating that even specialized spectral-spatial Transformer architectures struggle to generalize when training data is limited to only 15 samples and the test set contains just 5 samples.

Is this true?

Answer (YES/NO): NO